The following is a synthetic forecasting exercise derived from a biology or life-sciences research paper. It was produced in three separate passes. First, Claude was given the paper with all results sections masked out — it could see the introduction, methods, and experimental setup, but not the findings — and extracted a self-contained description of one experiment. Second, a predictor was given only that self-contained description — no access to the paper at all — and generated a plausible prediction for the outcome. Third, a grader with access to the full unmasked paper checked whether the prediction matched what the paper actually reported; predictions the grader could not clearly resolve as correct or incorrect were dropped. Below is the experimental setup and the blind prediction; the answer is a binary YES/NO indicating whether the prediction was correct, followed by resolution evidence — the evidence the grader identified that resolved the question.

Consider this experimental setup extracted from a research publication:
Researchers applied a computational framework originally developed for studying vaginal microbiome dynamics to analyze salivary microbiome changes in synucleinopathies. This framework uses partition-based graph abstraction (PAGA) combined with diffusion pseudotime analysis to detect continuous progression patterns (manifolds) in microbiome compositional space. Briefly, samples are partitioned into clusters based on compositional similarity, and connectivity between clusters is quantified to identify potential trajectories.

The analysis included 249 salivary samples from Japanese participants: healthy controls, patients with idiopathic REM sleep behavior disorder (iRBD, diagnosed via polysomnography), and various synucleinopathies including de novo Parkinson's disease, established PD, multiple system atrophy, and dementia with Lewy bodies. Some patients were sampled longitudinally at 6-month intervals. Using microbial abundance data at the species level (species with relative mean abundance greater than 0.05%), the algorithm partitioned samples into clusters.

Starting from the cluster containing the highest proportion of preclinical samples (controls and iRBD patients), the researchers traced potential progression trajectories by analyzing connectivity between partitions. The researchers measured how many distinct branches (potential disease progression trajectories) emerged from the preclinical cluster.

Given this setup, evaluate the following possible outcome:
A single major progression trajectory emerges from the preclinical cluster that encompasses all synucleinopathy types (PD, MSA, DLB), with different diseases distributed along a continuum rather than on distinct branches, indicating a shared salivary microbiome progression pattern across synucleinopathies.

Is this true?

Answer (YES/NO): NO